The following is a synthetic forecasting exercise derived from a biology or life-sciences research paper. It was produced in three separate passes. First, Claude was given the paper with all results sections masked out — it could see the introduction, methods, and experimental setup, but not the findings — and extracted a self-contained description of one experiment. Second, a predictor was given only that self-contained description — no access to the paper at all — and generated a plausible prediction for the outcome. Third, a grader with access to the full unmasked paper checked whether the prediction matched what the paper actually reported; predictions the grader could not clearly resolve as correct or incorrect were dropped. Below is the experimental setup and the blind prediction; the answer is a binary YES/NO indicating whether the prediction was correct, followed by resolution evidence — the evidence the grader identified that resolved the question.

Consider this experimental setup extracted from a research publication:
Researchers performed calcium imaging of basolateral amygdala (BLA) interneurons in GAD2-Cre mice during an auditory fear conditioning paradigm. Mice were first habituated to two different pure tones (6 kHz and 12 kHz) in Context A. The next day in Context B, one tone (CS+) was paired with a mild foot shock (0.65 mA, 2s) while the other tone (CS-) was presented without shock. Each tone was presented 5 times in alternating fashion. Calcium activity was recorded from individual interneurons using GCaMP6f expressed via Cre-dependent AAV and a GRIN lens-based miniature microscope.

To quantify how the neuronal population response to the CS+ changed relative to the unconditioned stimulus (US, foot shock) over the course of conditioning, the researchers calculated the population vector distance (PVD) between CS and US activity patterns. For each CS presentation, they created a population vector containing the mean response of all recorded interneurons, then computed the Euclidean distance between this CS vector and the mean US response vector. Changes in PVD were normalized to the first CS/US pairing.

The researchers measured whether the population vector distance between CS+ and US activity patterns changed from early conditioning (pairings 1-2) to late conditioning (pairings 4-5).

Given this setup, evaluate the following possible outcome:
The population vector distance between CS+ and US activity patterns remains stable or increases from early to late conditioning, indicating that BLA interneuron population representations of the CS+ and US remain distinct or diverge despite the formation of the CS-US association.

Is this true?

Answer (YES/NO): NO